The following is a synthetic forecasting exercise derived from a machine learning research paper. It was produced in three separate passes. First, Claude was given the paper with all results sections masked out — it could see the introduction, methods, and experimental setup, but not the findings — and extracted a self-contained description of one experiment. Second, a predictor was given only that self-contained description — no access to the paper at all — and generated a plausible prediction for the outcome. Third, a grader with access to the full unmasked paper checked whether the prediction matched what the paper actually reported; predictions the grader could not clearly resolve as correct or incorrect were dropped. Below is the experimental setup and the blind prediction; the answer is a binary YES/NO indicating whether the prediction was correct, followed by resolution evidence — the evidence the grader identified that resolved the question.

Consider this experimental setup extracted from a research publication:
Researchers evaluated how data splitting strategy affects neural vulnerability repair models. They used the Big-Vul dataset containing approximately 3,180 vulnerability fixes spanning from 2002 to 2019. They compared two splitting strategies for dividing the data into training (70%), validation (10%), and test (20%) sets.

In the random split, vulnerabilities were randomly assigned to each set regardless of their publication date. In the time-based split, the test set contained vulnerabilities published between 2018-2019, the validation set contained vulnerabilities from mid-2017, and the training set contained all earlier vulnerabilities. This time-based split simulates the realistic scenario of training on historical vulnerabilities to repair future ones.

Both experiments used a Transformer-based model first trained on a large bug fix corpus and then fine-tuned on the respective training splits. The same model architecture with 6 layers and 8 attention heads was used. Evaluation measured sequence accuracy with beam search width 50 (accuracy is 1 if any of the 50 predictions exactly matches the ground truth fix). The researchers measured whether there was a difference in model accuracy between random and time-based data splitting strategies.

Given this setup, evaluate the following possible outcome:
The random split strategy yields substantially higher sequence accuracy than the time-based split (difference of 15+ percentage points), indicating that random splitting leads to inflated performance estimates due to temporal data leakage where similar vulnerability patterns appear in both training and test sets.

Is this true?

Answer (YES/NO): NO